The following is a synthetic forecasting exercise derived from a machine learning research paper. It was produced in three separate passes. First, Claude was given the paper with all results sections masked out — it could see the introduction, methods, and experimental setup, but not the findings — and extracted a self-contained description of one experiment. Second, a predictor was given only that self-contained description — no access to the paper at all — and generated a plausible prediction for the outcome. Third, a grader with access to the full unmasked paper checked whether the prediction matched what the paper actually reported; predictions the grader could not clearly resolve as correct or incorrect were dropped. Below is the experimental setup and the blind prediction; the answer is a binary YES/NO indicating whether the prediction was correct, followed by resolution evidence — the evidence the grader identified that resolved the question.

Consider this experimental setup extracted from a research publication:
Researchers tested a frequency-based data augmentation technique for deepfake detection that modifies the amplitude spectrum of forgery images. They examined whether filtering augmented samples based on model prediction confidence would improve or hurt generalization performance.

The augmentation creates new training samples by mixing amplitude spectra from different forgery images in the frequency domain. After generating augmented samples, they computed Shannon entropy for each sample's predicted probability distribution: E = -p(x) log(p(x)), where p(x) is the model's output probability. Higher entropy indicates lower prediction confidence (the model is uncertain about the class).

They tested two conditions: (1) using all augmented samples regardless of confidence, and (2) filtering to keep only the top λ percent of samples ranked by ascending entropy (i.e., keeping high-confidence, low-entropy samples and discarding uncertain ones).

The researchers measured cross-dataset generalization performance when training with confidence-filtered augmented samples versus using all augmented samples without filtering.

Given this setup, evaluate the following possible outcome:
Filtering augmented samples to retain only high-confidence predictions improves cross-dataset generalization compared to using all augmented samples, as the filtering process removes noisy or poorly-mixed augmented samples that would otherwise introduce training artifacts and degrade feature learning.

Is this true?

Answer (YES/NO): YES